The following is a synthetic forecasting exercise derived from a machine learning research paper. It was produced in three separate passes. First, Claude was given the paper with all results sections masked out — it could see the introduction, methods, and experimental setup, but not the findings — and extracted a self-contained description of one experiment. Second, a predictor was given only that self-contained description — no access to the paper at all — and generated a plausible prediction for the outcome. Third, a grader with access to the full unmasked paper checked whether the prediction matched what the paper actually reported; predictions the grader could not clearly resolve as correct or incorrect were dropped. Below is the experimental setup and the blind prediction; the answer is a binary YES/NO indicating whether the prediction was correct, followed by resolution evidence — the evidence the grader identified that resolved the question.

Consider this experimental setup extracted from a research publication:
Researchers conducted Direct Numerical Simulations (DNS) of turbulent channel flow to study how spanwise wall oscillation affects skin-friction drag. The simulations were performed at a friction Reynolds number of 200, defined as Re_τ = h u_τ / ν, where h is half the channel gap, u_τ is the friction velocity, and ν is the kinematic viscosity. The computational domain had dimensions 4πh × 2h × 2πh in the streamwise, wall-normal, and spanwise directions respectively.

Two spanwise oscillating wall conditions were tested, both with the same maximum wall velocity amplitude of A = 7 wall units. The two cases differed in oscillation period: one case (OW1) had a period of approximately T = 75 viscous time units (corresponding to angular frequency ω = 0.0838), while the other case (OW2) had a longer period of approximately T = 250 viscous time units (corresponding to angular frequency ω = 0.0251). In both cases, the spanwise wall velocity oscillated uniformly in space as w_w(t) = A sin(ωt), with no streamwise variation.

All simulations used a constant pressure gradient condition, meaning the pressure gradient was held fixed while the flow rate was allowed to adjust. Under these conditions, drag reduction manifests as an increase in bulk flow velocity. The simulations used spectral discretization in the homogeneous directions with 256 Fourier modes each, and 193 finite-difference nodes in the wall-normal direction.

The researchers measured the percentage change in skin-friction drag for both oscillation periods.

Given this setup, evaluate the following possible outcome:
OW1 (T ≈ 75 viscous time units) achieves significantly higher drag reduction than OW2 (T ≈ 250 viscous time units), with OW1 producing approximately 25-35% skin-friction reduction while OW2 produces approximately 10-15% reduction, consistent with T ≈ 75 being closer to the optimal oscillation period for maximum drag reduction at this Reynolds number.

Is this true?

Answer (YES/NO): YES